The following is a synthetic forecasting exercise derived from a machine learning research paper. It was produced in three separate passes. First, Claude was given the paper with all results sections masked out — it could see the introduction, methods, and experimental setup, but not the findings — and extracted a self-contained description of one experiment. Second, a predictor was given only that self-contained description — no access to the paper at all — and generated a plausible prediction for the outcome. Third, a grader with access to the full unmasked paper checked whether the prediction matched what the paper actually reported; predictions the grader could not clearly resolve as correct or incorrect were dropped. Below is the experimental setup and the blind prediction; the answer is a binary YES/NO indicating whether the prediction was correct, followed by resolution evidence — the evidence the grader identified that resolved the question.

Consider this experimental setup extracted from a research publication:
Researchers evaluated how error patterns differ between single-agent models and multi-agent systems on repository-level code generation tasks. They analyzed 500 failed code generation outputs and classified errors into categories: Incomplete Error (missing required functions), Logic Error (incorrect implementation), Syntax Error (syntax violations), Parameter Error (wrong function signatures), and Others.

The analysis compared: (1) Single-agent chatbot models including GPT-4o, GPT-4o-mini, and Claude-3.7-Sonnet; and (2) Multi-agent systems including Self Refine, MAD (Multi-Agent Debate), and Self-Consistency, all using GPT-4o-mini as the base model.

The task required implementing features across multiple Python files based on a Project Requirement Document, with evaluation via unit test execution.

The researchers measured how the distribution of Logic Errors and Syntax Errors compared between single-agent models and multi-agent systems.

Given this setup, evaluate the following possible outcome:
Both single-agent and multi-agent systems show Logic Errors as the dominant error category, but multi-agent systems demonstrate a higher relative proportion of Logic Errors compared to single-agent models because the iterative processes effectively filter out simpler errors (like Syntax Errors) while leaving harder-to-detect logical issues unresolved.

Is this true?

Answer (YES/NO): NO